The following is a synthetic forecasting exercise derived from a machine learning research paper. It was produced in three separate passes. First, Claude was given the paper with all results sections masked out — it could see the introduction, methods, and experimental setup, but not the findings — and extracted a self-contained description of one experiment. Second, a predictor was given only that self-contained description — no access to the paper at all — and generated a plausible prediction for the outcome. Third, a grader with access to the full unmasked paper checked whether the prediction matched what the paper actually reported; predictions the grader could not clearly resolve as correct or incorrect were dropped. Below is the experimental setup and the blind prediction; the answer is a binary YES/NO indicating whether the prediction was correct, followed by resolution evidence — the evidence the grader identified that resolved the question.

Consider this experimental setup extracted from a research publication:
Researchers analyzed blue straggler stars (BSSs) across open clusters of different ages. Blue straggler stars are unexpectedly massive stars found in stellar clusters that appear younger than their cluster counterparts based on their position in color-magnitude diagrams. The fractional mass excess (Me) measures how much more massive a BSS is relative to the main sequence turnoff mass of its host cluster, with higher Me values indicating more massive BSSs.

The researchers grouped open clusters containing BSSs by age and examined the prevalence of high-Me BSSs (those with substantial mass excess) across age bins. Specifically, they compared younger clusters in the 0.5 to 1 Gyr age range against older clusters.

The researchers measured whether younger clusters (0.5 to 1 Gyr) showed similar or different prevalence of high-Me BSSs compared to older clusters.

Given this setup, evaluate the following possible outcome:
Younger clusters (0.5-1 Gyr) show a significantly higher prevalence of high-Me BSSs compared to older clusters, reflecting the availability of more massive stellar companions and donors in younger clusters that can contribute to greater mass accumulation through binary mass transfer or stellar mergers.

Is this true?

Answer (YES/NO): NO